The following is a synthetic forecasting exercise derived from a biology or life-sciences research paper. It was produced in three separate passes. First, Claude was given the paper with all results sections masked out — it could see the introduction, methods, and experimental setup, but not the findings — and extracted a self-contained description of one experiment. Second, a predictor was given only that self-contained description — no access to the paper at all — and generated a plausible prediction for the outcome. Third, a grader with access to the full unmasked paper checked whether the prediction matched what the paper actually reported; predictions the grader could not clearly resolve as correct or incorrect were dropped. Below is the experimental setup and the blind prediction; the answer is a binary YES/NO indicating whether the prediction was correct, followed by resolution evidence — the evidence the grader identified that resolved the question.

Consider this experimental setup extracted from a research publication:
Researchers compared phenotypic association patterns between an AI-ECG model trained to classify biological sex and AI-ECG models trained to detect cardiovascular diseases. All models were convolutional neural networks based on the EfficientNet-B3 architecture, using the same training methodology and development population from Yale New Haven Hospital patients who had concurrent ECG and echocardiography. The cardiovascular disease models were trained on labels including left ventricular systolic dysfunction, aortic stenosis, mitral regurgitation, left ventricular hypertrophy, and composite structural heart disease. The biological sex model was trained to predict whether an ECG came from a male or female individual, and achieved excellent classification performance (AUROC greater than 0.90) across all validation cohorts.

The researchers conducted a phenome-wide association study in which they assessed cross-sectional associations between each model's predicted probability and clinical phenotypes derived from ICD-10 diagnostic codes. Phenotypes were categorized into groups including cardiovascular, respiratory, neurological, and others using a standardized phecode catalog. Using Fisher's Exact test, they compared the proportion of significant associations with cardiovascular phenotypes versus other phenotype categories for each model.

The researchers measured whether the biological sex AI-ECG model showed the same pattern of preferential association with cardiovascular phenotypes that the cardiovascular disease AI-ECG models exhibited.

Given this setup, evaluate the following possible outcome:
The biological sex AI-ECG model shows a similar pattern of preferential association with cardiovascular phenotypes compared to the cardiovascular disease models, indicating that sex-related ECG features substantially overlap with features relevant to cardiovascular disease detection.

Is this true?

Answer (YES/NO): NO